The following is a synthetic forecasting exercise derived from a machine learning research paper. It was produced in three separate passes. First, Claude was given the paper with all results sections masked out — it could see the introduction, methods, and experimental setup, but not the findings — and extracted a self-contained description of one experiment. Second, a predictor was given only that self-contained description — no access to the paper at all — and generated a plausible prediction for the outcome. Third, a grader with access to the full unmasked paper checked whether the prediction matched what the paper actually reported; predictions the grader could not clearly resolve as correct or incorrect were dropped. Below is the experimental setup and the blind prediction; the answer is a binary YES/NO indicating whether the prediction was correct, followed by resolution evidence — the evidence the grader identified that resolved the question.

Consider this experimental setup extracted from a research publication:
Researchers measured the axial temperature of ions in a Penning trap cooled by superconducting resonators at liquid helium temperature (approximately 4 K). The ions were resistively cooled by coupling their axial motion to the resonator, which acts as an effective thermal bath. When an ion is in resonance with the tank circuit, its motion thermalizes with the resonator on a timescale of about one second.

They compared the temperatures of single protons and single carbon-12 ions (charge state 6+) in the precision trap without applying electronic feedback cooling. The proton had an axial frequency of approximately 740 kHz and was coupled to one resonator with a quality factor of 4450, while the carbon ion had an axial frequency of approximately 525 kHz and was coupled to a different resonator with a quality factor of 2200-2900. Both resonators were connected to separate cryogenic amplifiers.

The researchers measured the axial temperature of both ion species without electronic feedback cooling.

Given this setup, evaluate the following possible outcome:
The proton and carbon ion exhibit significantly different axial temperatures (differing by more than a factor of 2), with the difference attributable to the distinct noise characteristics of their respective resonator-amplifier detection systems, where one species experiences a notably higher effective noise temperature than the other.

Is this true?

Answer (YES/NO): NO